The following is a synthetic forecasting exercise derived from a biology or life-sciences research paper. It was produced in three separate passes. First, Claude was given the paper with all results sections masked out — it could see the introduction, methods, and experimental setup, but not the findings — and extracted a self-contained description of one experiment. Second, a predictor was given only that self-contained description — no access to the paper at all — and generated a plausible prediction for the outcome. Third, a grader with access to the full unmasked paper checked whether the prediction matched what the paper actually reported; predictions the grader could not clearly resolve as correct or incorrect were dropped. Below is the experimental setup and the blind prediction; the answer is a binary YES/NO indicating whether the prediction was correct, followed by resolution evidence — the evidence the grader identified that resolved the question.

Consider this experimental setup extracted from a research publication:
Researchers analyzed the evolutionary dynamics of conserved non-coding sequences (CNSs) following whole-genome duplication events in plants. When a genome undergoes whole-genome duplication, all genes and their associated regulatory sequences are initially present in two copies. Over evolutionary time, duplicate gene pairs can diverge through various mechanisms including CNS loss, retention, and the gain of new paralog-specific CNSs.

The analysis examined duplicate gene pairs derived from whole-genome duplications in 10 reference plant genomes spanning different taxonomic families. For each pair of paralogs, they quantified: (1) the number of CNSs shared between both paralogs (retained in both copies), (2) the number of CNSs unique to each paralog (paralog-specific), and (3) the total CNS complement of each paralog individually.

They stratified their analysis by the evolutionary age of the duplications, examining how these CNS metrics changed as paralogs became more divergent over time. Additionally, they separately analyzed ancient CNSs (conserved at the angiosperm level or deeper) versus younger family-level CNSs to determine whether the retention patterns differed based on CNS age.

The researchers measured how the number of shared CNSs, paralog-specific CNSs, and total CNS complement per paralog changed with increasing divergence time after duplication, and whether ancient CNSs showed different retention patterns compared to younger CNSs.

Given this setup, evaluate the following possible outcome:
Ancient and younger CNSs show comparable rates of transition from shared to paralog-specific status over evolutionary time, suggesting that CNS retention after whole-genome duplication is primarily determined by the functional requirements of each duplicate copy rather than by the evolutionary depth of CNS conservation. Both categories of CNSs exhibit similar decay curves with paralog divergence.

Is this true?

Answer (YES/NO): NO